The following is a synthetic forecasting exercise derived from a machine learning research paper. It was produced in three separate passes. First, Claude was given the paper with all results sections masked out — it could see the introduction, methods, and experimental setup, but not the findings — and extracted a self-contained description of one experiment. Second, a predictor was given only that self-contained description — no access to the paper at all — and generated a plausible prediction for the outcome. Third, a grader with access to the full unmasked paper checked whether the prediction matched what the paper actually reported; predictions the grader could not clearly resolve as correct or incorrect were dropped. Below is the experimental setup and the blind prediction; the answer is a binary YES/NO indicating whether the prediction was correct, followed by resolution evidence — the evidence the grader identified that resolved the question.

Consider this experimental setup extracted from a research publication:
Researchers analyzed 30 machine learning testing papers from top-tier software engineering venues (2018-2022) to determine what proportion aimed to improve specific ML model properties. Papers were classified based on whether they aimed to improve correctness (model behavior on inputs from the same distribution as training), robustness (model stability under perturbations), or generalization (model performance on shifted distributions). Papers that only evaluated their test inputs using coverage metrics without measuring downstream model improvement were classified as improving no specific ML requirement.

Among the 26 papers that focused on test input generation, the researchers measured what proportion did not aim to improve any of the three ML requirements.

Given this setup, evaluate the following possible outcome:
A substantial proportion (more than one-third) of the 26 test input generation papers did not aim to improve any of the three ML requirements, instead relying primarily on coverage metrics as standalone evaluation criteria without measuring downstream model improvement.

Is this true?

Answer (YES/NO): YES